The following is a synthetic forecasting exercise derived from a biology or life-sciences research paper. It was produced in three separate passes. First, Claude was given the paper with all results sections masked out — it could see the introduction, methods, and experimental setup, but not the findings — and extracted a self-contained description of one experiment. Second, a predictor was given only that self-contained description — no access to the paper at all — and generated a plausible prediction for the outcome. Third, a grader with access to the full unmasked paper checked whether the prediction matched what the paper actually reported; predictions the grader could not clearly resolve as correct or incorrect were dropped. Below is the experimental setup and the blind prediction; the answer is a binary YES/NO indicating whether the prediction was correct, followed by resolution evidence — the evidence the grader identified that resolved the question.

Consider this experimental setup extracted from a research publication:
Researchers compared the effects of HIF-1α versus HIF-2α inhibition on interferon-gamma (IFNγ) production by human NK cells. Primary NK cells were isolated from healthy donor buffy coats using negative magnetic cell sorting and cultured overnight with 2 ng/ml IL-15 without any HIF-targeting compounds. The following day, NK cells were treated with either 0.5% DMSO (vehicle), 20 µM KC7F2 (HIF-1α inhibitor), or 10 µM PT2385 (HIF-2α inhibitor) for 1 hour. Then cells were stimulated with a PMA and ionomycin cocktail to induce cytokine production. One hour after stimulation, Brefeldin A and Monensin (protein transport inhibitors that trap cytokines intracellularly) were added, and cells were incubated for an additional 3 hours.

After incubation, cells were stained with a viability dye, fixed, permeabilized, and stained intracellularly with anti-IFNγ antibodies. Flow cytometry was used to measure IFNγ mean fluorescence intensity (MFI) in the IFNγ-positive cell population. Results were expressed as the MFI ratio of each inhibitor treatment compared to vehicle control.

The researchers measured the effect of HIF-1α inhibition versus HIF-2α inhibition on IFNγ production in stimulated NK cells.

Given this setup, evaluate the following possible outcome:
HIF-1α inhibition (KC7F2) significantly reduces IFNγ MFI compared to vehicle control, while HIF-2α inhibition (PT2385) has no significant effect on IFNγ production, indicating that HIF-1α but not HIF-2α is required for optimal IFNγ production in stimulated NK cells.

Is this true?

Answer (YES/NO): NO